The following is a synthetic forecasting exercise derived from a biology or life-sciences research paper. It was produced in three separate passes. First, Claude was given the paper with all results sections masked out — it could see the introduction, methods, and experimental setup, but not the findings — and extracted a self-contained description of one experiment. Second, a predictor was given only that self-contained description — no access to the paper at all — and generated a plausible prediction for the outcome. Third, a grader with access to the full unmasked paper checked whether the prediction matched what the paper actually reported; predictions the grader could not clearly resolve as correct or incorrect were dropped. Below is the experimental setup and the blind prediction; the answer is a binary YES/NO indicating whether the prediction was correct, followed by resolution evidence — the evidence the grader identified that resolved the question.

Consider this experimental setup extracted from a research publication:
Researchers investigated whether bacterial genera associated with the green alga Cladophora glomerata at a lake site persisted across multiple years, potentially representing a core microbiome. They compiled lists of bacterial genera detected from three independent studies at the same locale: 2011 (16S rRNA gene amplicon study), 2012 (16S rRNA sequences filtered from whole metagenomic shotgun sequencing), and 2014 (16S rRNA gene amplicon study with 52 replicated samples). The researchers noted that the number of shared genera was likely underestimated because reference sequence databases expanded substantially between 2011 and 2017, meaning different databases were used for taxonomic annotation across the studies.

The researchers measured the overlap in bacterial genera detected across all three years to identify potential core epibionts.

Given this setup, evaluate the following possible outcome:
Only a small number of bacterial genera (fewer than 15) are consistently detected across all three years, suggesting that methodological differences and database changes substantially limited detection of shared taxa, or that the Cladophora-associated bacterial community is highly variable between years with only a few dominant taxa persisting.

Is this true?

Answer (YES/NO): NO